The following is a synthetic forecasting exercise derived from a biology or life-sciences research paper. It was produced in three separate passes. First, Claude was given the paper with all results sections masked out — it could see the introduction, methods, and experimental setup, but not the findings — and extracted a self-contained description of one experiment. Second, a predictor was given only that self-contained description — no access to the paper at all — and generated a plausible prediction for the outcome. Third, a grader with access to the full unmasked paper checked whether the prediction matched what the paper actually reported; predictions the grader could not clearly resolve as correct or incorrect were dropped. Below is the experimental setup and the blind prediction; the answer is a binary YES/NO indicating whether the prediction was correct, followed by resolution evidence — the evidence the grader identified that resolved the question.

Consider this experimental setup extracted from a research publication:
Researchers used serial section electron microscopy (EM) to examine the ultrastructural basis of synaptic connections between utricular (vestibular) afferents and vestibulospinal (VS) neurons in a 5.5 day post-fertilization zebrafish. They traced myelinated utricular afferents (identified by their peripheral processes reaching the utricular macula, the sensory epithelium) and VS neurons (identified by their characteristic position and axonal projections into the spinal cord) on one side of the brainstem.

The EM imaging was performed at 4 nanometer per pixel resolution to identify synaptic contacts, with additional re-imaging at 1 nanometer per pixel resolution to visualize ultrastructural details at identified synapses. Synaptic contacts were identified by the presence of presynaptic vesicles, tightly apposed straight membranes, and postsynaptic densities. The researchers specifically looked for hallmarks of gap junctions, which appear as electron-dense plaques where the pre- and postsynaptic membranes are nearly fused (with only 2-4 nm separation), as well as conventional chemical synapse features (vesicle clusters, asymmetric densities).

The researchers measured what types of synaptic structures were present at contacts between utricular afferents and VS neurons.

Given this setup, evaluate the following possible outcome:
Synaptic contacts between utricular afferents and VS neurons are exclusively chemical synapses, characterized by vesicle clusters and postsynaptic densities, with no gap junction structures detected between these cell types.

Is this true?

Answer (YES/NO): NO